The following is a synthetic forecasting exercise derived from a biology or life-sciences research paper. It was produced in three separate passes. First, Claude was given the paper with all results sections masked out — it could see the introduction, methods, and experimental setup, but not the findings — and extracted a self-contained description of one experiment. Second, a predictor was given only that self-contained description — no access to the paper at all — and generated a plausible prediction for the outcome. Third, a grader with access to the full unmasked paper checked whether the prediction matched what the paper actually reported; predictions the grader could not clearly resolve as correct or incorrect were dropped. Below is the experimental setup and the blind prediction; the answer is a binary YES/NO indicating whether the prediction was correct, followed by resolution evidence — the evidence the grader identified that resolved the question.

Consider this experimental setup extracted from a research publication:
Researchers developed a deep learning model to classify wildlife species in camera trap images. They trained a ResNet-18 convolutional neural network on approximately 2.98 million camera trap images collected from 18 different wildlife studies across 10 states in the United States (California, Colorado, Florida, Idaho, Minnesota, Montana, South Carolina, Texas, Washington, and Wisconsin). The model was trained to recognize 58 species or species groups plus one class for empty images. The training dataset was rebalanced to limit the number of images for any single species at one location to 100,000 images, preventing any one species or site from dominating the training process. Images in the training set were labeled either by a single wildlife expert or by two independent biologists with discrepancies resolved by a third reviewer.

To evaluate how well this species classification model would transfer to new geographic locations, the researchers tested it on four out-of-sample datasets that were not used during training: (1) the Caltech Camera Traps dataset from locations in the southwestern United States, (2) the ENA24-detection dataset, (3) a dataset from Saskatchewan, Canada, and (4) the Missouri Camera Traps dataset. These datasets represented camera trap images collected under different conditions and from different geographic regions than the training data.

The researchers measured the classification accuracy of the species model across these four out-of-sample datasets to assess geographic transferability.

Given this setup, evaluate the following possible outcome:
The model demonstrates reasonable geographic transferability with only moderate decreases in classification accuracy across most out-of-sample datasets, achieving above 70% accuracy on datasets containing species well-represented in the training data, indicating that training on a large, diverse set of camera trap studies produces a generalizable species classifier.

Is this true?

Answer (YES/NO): NO